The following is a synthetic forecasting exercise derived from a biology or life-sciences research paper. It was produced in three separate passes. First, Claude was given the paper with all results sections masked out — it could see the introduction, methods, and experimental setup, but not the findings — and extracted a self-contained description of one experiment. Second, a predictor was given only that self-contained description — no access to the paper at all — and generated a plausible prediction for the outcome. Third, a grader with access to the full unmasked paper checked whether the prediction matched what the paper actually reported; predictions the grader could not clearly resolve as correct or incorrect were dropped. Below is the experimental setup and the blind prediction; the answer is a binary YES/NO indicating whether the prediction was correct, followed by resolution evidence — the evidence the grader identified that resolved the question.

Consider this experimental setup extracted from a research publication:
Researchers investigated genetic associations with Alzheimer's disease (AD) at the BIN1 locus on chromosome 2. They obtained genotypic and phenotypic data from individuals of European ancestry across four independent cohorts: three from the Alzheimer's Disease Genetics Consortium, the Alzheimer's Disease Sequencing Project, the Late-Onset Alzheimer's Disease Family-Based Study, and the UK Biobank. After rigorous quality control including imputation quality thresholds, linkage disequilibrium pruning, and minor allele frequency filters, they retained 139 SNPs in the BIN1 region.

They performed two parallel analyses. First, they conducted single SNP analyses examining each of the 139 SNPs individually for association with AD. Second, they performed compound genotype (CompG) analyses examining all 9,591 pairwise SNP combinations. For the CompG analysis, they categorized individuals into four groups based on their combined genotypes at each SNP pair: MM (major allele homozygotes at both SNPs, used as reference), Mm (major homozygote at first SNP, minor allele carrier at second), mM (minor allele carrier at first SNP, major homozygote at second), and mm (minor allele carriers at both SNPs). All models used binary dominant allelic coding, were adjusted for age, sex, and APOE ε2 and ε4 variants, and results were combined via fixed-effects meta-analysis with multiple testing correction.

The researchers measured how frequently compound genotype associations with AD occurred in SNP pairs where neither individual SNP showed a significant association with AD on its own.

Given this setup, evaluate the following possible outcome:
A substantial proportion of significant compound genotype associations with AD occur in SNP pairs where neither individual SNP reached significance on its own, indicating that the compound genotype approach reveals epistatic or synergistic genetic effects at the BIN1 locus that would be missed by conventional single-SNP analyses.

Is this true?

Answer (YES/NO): YES